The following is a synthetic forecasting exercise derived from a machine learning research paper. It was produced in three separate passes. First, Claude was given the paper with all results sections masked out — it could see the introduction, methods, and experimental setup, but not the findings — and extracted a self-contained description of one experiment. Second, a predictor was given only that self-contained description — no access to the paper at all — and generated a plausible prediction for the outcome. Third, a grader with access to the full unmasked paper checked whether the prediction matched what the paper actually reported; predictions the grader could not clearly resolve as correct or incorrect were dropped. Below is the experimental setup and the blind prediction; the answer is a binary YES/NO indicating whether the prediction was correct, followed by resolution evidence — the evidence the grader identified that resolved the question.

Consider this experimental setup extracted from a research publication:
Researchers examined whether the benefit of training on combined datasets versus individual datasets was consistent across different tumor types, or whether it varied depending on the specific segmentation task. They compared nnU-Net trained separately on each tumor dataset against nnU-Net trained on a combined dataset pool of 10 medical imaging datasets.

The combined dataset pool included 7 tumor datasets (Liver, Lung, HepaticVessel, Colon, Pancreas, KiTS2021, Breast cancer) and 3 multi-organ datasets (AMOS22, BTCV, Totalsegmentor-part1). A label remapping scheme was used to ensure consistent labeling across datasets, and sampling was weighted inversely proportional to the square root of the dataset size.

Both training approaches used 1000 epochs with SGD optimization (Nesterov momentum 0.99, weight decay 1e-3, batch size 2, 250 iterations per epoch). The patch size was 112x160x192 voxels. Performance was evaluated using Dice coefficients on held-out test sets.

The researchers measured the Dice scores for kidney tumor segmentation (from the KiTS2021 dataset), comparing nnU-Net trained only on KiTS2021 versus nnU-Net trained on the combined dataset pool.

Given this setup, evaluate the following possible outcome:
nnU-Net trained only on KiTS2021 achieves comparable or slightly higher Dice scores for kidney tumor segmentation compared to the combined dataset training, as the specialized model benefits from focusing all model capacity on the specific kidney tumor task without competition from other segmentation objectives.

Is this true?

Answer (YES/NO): YES